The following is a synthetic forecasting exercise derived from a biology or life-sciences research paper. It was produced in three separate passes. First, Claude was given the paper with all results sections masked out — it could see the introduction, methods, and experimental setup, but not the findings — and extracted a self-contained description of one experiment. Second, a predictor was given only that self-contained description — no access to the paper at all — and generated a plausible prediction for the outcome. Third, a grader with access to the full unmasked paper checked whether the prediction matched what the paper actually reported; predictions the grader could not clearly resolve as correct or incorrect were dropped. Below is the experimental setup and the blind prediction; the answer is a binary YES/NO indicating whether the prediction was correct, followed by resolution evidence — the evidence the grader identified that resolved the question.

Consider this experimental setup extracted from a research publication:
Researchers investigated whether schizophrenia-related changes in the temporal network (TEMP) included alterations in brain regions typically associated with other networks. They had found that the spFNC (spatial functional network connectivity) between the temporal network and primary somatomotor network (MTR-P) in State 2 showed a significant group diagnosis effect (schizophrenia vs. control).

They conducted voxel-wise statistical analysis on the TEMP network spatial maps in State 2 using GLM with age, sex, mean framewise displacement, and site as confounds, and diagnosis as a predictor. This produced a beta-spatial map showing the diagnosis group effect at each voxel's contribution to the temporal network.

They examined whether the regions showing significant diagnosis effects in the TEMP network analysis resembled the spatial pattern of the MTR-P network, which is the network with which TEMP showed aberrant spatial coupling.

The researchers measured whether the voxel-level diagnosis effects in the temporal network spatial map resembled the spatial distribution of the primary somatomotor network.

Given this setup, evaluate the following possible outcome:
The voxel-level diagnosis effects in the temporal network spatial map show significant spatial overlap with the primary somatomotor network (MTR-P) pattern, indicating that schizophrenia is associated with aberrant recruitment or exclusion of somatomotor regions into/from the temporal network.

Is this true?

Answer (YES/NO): YES